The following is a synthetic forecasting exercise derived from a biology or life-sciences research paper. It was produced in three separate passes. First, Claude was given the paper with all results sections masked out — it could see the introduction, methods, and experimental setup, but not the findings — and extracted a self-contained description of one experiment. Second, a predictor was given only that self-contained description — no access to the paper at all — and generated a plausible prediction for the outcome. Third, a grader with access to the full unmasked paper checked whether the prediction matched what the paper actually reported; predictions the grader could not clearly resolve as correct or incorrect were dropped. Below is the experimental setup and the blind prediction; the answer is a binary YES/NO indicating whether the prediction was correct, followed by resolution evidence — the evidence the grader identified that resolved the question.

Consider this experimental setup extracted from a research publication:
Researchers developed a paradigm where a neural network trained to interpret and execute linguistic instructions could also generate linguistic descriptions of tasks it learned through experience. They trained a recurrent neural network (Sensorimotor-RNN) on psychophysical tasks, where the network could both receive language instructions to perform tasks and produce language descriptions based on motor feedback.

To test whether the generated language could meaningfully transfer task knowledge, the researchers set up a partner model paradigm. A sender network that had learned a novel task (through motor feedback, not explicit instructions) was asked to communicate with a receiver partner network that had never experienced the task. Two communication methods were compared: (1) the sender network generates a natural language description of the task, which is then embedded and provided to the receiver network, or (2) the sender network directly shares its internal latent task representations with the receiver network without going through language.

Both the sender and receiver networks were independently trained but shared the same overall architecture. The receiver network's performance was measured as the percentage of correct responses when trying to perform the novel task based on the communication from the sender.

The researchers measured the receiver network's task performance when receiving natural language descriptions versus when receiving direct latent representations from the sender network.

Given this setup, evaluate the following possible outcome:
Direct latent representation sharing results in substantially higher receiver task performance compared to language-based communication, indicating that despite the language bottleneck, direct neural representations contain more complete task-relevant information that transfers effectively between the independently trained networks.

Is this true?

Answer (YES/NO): NO